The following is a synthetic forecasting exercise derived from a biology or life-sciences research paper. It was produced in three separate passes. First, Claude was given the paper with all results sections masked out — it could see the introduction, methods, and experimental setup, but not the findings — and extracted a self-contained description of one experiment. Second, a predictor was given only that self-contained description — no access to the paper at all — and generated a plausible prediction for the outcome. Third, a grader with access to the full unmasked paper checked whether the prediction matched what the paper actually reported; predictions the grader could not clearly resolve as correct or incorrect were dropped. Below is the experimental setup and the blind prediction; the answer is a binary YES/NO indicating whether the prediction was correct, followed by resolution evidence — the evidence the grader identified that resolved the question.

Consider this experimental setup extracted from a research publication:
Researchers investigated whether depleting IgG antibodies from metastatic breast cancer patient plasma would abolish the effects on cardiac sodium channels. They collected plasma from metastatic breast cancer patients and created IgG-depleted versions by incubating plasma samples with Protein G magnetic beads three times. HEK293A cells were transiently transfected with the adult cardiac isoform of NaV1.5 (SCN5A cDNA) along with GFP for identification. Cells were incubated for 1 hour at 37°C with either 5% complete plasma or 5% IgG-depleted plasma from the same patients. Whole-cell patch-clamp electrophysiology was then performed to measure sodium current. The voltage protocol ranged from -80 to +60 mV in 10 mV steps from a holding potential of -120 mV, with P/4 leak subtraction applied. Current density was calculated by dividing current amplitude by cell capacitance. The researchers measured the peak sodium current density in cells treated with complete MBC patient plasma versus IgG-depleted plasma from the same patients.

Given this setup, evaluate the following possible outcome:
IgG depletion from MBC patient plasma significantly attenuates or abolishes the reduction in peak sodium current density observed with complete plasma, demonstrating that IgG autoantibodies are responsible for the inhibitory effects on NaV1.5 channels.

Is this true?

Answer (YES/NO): YES